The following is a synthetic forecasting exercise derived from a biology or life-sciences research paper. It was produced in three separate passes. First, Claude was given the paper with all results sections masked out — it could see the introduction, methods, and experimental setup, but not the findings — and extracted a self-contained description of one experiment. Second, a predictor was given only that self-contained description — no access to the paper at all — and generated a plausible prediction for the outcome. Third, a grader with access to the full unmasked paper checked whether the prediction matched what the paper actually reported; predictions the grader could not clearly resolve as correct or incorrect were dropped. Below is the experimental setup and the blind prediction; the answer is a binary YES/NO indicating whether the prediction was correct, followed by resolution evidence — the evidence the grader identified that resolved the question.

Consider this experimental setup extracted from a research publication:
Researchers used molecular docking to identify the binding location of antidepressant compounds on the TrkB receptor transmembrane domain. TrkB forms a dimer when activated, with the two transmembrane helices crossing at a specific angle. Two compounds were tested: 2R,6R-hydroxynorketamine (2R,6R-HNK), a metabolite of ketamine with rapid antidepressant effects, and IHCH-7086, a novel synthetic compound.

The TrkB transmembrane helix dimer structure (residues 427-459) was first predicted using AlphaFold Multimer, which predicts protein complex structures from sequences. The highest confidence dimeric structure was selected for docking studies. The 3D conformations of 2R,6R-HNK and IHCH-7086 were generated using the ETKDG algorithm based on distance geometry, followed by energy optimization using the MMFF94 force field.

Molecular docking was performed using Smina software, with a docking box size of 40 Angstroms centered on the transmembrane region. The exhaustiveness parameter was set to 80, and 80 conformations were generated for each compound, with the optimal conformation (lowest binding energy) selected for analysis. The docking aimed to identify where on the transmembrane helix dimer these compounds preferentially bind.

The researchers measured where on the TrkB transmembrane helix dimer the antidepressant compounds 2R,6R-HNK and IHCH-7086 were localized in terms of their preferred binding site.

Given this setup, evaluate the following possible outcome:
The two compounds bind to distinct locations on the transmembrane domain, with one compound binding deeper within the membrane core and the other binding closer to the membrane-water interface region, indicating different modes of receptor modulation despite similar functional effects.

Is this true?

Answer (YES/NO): NO